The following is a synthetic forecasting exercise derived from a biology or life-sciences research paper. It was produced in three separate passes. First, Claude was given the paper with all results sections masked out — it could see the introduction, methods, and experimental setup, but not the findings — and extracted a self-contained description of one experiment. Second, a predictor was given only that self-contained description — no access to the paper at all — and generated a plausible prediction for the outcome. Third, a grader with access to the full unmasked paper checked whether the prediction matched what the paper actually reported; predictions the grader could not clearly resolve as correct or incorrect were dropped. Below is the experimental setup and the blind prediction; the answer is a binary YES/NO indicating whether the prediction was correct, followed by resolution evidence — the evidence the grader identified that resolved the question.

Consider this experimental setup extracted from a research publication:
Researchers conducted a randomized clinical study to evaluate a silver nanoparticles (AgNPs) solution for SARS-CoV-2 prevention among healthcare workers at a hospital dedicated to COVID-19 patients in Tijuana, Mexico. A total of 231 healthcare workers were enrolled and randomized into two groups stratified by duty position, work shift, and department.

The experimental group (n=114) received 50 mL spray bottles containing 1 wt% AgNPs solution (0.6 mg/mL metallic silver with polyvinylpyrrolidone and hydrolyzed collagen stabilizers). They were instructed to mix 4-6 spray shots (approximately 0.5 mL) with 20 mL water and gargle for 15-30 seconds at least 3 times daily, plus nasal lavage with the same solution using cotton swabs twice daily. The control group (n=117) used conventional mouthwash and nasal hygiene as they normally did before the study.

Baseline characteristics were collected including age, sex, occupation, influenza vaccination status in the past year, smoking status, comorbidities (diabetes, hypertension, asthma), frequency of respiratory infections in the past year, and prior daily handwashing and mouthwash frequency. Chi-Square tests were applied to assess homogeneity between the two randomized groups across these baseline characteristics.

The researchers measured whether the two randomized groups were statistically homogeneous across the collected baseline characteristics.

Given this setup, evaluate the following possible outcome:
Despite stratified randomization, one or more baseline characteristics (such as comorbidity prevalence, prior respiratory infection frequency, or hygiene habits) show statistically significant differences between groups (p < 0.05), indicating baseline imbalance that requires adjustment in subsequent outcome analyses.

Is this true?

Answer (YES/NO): YES